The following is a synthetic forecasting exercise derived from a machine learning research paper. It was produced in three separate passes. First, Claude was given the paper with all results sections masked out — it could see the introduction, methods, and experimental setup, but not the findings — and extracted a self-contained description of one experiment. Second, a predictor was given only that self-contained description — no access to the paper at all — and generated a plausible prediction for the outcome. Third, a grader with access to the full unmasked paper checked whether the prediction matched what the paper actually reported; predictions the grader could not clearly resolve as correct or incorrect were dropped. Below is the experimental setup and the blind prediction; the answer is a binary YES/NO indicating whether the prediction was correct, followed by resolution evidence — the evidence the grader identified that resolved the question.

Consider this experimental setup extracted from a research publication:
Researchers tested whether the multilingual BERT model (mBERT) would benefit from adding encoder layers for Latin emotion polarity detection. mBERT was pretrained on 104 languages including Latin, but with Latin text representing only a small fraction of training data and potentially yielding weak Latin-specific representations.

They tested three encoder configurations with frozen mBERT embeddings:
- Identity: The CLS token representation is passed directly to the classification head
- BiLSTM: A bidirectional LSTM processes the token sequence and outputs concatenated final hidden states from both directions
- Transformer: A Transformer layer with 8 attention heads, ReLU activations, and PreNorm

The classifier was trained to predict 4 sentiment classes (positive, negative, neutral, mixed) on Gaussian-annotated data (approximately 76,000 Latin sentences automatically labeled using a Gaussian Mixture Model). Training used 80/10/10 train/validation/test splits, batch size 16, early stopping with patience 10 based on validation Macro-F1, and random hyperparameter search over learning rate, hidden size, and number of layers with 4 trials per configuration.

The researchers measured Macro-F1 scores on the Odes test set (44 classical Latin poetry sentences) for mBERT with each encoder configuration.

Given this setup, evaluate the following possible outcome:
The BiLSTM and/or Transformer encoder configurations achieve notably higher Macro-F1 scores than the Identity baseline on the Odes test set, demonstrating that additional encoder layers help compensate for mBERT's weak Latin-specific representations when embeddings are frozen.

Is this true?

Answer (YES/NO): YES